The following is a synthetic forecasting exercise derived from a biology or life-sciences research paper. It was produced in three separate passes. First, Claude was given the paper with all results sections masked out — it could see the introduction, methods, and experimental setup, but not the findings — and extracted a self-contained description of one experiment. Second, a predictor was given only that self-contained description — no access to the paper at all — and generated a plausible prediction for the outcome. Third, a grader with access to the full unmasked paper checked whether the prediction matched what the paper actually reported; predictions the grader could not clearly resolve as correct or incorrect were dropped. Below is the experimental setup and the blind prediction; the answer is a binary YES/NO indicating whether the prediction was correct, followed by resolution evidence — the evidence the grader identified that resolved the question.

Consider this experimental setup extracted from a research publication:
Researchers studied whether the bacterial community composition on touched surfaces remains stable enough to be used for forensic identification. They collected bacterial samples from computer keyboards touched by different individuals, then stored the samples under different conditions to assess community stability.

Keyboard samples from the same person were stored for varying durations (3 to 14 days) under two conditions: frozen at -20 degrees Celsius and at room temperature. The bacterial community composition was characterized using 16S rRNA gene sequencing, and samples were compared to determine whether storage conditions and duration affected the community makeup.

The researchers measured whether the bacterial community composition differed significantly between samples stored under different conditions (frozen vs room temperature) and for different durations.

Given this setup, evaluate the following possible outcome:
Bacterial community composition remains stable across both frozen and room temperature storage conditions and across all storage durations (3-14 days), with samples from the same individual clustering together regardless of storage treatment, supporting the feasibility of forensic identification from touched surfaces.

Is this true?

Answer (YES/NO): YES